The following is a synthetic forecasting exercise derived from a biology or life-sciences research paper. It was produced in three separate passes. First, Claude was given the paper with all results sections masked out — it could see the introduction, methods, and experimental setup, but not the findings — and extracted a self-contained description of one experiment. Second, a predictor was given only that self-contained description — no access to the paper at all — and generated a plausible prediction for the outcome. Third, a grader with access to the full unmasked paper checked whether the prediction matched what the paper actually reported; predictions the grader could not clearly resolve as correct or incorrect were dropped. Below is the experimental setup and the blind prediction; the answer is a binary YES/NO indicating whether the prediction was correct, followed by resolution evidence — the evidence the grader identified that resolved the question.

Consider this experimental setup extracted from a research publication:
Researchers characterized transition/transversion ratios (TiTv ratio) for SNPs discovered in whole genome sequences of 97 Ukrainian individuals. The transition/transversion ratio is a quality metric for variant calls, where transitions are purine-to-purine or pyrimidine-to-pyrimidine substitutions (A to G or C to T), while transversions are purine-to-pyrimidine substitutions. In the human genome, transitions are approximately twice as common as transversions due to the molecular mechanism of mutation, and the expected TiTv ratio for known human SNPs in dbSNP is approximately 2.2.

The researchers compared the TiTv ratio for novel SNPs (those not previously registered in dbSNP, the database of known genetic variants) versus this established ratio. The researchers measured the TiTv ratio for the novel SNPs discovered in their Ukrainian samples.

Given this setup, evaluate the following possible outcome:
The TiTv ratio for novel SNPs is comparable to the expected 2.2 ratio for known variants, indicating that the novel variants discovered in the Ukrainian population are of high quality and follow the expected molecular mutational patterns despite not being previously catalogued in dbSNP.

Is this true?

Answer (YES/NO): NO